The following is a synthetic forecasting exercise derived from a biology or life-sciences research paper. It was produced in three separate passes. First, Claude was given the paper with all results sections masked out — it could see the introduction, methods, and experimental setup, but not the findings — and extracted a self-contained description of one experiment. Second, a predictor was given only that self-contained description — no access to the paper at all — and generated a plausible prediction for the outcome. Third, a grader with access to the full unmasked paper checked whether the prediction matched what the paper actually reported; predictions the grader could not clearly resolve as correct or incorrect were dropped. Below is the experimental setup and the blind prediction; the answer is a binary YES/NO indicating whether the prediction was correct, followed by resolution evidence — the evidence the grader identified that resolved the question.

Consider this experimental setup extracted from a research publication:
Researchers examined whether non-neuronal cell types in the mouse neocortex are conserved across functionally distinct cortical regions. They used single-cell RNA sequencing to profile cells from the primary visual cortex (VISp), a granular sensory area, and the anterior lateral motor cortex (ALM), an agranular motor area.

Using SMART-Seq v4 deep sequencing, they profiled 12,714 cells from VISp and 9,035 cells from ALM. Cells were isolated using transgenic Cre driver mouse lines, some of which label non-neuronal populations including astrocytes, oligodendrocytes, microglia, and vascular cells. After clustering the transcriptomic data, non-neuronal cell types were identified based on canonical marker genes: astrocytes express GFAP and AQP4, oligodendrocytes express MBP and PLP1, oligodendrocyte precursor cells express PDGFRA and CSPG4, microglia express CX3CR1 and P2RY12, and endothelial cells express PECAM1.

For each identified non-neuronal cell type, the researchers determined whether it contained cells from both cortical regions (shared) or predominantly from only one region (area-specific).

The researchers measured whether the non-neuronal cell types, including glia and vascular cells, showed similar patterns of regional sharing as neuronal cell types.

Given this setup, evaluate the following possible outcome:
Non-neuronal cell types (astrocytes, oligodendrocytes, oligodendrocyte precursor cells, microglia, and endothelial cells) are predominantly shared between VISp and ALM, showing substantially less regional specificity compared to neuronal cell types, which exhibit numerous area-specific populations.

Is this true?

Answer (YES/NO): YES